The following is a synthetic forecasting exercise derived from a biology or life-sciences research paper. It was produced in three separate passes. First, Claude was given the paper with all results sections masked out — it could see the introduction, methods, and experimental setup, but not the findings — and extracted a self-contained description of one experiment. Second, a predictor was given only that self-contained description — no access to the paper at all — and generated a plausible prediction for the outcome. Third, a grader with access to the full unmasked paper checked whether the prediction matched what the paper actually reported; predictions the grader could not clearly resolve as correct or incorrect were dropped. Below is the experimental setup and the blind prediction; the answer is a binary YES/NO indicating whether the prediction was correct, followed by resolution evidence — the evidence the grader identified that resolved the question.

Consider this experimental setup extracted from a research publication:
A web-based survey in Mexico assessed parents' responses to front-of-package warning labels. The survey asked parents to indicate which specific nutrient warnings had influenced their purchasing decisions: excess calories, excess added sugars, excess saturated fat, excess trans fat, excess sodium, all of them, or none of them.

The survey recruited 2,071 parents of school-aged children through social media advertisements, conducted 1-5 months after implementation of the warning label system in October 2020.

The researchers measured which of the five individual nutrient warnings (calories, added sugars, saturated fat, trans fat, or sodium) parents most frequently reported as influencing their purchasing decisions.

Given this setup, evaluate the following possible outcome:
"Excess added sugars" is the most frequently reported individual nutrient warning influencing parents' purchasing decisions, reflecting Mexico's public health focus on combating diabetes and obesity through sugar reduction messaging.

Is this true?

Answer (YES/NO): YES